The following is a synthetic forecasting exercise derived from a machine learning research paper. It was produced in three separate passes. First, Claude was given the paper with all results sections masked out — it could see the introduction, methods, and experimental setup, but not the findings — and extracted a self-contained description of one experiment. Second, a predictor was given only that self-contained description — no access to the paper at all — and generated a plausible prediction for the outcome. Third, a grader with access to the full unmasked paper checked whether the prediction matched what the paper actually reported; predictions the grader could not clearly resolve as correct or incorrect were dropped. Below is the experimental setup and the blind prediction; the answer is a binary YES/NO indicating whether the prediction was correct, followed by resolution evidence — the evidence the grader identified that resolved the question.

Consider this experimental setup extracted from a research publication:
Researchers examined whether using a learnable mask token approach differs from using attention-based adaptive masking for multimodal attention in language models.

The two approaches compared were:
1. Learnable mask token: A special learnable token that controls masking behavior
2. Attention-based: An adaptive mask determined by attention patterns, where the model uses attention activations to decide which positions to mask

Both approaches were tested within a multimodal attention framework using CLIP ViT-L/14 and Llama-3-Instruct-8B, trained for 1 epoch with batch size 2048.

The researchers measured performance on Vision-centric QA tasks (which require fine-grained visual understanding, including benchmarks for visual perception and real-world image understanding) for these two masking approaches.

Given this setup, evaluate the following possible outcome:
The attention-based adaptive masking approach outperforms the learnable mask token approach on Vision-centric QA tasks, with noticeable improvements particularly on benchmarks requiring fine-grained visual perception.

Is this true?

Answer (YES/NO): YES